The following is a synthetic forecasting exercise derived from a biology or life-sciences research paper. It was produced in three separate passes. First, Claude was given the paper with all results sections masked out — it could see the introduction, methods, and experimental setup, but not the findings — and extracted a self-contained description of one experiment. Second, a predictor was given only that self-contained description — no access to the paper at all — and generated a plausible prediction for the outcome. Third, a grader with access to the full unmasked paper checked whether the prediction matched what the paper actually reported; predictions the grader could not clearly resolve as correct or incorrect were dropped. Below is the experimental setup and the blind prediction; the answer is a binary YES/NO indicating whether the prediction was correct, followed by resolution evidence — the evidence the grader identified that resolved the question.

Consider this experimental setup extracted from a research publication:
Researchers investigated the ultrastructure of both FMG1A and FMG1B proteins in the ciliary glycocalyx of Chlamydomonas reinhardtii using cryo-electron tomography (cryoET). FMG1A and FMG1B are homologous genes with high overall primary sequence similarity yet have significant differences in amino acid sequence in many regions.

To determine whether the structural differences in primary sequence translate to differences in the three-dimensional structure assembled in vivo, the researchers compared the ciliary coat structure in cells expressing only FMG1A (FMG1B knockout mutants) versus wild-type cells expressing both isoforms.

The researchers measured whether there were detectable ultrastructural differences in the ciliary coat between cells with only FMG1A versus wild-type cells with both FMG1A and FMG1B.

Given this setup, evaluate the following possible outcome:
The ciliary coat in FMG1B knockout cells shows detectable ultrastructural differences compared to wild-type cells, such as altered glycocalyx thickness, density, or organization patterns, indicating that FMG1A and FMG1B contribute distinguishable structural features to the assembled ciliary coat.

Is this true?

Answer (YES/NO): NO